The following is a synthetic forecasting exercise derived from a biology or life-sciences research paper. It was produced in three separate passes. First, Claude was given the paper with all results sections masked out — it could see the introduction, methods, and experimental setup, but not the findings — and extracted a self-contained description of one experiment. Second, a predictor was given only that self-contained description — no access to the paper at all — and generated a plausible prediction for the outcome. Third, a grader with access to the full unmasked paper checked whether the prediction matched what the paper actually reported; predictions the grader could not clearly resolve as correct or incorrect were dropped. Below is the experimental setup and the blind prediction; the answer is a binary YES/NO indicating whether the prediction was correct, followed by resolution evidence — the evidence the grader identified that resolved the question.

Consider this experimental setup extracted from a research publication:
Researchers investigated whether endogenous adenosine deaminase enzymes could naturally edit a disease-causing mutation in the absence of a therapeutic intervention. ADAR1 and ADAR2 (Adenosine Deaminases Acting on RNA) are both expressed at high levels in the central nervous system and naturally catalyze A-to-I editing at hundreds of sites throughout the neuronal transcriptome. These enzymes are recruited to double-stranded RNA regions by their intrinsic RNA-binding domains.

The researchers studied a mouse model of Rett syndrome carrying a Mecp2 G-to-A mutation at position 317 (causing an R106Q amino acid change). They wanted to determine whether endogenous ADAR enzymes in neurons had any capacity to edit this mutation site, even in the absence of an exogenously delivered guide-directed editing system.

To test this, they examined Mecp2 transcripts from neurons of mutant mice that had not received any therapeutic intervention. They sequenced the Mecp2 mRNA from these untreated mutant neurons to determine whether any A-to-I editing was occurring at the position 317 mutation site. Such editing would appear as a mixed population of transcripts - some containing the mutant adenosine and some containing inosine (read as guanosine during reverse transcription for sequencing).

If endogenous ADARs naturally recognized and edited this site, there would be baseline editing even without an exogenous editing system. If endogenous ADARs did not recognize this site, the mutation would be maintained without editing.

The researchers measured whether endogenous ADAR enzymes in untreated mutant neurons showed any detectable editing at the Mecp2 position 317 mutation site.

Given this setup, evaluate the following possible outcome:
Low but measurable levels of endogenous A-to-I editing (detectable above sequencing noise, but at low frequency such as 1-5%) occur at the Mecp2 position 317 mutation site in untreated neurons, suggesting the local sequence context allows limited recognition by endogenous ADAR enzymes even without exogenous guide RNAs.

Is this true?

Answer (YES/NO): NO